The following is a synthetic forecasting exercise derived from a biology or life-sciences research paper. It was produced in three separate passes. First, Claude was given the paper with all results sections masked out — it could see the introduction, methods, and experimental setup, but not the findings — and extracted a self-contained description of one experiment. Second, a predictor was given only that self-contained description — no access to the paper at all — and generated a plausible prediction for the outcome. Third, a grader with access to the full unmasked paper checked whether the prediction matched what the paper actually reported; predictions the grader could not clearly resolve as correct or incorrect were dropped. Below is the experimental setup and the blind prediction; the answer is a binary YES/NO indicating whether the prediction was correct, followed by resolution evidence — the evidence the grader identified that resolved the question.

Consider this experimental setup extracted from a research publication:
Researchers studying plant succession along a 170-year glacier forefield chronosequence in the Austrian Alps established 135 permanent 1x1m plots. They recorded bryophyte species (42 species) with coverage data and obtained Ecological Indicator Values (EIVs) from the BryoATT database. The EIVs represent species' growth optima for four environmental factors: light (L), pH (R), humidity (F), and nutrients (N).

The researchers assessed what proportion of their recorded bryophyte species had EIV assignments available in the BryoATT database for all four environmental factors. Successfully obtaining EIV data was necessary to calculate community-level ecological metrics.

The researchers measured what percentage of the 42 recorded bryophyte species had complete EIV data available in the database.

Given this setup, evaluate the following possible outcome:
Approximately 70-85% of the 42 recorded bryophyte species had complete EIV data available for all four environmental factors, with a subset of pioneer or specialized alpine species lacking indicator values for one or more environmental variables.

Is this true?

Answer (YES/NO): YES